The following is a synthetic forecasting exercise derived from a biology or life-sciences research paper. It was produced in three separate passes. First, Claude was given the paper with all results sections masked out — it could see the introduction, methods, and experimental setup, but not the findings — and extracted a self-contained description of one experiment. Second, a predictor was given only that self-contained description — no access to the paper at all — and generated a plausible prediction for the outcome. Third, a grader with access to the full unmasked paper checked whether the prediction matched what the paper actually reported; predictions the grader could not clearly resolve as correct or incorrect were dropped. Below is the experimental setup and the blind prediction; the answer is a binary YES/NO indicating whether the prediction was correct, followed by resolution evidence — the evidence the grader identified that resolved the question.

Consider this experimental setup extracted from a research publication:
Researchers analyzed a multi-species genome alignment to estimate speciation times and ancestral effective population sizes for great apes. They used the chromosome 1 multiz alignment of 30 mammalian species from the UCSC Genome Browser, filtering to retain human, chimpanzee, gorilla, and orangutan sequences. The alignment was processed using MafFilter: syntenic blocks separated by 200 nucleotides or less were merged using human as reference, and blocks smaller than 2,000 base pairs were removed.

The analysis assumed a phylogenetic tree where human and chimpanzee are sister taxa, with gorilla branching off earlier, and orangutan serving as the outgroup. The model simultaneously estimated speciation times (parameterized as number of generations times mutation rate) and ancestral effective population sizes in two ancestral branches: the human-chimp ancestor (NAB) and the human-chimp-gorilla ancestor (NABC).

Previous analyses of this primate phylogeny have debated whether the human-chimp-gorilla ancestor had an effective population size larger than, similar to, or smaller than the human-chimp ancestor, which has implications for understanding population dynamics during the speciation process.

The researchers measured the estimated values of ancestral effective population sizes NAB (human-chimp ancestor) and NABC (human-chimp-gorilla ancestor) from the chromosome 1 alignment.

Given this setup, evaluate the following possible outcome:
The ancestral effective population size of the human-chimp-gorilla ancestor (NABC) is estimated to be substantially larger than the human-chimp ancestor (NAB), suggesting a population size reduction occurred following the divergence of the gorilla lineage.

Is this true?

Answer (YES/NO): NO